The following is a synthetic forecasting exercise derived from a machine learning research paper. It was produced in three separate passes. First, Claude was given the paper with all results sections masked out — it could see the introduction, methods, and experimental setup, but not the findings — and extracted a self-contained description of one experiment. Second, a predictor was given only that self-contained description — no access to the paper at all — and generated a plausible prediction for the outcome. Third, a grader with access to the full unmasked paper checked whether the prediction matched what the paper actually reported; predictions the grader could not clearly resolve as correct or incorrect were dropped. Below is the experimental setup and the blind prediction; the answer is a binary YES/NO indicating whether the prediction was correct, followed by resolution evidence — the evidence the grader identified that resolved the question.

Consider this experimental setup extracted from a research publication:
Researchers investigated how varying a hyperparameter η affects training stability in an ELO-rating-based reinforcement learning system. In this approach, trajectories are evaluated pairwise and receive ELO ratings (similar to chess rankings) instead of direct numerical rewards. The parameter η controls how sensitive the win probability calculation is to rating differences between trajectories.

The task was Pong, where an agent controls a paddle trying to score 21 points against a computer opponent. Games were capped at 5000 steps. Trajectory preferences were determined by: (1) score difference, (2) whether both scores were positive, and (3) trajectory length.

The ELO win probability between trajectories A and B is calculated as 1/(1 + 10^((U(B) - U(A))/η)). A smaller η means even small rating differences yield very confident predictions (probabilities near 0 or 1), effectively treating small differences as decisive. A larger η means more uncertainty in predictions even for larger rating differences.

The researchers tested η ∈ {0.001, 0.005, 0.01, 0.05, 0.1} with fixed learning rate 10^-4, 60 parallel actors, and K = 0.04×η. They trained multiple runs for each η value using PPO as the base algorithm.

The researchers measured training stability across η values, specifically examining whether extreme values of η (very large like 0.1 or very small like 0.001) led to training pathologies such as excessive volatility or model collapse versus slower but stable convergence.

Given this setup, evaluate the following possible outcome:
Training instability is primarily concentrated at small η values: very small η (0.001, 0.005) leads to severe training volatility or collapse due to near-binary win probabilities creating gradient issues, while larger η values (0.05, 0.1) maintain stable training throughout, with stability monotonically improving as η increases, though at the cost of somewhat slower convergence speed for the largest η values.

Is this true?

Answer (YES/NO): NO